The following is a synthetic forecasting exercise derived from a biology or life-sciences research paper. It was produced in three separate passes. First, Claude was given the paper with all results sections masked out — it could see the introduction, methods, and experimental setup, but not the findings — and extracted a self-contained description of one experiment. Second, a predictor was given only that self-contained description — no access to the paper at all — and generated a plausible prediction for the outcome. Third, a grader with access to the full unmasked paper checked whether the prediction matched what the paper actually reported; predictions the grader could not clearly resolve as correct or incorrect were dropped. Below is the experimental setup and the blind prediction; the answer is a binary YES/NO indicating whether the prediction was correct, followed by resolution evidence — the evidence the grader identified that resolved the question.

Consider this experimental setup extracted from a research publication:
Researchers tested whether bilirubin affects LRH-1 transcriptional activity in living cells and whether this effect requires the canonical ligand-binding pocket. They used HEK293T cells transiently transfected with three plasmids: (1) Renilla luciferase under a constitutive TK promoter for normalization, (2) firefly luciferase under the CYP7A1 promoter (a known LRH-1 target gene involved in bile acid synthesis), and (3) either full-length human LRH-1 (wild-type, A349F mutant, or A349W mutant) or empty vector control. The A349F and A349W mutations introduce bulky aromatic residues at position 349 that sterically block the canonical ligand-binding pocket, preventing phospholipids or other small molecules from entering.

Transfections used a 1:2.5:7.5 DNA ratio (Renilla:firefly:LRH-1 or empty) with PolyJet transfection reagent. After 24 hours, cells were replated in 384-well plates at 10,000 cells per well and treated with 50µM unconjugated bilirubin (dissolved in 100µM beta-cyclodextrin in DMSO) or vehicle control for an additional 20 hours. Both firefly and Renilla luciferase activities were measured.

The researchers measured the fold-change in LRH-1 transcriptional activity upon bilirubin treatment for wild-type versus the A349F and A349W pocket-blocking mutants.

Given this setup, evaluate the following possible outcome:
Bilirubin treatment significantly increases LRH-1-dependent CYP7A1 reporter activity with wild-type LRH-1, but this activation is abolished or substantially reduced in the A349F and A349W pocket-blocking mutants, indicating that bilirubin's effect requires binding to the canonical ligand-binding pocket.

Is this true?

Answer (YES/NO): YES